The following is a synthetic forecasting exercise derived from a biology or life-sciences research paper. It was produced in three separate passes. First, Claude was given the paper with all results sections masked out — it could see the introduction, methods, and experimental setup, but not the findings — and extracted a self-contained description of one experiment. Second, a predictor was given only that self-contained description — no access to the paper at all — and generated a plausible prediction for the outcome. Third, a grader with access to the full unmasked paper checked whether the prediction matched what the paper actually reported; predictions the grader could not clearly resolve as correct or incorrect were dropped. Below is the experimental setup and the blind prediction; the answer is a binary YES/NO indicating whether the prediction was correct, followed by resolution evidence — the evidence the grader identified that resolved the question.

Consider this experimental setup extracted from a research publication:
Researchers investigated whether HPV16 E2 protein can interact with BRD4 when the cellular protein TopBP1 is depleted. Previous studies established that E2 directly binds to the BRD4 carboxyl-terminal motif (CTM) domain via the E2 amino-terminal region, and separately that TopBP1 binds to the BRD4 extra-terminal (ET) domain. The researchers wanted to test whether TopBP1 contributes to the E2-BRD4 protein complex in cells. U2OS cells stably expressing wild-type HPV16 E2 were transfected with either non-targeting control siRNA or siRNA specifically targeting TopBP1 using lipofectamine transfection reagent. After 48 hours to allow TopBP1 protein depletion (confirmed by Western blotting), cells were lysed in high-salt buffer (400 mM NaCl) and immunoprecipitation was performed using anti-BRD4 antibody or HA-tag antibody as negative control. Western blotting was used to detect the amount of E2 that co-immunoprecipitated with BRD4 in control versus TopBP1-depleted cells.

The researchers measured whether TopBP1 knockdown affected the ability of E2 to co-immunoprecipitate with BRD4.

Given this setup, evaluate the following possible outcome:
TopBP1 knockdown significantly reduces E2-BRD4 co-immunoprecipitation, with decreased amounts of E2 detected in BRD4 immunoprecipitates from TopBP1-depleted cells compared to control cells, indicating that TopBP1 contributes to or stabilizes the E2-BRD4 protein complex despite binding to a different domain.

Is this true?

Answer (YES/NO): NO